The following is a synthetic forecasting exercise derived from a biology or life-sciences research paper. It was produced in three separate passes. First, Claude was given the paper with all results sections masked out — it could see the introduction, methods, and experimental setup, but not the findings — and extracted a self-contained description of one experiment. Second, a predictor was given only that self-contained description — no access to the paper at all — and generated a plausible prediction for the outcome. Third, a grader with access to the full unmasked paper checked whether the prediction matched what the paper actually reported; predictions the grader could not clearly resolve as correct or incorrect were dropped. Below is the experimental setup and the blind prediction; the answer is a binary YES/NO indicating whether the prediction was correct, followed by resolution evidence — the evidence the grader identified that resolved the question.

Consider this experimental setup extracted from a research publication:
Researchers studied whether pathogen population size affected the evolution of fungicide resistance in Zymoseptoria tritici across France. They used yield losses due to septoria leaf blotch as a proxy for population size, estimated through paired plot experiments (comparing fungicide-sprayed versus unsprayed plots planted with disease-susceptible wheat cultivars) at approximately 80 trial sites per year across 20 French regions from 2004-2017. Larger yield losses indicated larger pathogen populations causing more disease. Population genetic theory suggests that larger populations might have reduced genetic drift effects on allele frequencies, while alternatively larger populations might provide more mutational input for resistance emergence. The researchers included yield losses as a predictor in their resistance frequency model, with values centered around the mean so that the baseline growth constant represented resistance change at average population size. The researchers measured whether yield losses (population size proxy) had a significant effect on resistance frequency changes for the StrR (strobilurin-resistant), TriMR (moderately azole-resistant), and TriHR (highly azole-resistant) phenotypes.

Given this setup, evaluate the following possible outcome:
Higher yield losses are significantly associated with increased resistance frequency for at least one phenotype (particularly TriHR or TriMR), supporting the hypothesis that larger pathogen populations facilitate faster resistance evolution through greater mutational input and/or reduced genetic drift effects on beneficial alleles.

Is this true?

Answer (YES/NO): NO